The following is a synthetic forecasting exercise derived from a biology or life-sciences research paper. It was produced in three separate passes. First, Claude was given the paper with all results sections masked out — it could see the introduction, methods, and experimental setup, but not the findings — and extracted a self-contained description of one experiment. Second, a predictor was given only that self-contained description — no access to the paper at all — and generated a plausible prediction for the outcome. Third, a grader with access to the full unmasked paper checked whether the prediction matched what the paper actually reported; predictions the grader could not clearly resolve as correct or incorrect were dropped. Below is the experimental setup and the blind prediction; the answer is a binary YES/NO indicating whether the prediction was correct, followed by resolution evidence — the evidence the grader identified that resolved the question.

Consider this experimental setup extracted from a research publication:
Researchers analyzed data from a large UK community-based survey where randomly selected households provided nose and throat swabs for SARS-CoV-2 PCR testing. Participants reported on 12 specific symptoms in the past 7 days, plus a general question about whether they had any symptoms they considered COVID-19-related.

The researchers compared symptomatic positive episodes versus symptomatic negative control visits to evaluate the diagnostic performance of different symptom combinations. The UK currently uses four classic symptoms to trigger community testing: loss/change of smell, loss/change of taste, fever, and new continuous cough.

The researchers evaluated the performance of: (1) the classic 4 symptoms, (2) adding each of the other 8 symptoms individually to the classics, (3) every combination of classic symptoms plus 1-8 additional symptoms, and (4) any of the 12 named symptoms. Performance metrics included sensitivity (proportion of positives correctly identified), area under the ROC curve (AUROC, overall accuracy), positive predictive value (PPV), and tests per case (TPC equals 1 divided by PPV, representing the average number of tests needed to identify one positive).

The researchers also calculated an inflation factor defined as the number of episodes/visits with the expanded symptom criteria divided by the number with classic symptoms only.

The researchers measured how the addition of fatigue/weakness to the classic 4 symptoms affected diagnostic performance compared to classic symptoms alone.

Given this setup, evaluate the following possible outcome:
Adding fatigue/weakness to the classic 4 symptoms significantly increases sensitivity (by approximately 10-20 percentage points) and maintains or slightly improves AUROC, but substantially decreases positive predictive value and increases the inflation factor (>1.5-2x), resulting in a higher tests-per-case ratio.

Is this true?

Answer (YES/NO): NO